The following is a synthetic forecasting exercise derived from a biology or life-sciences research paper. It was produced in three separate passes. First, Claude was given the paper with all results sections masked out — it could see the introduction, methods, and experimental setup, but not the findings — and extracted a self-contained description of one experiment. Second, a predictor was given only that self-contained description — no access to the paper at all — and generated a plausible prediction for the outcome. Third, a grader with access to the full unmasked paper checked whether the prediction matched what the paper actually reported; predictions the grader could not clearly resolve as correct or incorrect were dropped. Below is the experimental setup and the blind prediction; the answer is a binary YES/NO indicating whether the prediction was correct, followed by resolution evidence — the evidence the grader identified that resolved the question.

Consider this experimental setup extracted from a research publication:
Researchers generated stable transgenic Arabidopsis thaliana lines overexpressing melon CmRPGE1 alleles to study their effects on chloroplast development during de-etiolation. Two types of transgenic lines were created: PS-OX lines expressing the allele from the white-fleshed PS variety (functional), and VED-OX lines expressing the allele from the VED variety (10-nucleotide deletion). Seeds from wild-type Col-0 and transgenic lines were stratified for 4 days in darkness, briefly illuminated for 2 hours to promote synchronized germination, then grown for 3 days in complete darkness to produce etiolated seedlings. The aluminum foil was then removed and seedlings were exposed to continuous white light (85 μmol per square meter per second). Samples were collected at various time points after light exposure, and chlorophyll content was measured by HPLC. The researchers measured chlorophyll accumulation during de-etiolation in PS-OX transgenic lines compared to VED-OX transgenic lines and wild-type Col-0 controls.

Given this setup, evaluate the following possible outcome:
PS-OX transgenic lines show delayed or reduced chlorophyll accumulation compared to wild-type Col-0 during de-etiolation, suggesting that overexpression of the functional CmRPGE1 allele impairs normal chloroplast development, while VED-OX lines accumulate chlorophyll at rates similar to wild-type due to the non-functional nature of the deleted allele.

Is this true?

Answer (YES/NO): YES